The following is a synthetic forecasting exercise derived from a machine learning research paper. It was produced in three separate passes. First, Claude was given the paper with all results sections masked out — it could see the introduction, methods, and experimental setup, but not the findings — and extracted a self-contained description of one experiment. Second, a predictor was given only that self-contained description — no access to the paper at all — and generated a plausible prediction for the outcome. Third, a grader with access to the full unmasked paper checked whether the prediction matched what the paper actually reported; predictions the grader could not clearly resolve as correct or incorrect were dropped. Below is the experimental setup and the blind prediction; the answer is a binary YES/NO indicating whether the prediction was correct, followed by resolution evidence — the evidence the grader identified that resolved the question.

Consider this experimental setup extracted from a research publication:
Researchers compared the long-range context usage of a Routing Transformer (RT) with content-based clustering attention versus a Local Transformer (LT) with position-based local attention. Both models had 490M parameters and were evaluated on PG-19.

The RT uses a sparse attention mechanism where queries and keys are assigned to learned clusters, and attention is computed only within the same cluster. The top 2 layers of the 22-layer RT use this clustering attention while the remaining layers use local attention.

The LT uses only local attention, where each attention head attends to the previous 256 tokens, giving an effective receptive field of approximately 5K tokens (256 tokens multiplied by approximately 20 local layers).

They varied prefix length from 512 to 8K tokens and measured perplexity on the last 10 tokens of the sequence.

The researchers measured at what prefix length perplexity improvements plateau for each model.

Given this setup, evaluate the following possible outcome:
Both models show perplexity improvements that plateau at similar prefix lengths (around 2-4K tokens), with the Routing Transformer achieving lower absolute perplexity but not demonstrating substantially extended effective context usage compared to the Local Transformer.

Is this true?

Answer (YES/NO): YES